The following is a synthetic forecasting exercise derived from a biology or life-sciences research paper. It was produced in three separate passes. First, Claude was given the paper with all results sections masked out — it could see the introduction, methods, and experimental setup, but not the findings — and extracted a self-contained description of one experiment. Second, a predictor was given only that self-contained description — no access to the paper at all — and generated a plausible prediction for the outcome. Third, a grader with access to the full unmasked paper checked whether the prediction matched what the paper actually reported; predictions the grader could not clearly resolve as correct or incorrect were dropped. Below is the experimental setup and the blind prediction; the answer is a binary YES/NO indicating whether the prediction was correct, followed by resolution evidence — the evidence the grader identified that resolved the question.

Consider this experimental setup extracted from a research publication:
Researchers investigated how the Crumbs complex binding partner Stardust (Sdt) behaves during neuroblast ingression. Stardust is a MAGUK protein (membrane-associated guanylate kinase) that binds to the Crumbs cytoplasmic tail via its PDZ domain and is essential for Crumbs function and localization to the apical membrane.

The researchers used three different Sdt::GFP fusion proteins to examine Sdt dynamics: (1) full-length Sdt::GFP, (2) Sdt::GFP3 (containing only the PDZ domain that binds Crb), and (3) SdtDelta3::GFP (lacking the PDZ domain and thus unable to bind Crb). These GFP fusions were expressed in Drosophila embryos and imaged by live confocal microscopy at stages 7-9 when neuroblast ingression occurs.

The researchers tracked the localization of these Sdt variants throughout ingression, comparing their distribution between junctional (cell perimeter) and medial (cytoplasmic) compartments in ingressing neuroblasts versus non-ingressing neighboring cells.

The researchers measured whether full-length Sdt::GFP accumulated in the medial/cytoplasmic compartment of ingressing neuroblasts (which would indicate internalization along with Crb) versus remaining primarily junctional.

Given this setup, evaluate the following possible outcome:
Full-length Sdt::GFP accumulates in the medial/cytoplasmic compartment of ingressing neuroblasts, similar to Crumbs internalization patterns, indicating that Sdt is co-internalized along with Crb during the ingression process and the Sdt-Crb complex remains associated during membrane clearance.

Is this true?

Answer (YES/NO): NO